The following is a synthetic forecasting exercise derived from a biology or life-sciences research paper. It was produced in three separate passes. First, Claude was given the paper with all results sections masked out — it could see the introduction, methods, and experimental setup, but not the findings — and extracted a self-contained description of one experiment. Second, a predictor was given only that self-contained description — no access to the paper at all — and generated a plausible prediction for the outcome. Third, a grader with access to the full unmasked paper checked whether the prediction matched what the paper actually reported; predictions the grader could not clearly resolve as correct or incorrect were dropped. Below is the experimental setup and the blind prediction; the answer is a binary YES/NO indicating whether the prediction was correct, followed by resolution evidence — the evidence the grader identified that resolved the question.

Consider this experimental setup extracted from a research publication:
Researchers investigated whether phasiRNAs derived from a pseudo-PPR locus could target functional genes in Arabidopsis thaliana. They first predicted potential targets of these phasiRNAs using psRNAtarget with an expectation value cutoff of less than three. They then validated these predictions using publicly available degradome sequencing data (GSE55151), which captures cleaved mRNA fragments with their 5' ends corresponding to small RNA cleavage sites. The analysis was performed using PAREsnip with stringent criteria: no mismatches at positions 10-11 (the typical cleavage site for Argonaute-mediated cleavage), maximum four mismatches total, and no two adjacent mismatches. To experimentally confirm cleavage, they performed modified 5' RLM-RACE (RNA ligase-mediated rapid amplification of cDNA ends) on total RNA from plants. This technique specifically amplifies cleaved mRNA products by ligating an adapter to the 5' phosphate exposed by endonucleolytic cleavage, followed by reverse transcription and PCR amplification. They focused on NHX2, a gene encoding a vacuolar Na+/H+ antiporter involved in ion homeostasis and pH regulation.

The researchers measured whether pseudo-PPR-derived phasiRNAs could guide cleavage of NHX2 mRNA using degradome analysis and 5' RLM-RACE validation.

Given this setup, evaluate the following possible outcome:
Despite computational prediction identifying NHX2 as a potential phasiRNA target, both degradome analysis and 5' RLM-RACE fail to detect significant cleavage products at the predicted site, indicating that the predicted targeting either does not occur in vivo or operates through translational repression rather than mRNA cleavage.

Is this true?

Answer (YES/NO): NO